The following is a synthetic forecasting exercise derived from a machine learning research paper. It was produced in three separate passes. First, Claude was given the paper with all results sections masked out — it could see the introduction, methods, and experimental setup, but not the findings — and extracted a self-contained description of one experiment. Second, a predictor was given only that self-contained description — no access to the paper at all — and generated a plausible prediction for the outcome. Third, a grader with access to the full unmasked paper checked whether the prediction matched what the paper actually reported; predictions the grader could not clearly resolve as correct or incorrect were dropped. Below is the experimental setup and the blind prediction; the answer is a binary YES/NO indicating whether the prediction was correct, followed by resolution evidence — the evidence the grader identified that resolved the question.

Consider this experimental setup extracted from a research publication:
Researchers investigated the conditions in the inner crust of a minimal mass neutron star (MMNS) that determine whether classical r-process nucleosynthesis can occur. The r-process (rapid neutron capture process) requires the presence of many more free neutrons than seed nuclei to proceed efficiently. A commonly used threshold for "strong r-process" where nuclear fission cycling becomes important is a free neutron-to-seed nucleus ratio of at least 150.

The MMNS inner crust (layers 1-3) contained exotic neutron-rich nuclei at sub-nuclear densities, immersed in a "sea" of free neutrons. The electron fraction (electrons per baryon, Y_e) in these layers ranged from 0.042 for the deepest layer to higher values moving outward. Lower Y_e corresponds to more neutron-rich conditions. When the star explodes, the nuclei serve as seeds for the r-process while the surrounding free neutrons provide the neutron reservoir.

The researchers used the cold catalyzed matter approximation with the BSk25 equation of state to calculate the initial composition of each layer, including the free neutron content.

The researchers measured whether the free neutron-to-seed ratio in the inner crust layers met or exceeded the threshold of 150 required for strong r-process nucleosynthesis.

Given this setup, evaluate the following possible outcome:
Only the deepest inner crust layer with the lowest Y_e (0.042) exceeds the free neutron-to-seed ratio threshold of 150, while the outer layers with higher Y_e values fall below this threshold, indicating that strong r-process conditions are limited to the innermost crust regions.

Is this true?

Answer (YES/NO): NO